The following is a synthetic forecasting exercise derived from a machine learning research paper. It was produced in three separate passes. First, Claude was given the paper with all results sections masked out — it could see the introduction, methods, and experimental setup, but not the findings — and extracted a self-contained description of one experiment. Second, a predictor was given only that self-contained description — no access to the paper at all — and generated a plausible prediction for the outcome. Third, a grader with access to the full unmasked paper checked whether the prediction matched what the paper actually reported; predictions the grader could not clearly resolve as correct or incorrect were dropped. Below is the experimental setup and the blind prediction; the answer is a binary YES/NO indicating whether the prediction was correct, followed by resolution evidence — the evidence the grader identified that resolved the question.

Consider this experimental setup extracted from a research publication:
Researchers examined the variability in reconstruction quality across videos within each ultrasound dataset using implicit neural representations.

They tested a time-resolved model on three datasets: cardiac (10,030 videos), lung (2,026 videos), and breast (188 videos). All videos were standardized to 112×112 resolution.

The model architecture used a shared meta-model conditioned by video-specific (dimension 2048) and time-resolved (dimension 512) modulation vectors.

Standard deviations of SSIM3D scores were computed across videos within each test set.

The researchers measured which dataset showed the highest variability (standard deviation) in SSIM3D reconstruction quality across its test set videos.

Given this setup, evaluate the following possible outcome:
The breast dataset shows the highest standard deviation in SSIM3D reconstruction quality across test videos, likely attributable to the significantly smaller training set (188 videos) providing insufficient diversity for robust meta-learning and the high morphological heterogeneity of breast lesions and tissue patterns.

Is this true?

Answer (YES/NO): YES